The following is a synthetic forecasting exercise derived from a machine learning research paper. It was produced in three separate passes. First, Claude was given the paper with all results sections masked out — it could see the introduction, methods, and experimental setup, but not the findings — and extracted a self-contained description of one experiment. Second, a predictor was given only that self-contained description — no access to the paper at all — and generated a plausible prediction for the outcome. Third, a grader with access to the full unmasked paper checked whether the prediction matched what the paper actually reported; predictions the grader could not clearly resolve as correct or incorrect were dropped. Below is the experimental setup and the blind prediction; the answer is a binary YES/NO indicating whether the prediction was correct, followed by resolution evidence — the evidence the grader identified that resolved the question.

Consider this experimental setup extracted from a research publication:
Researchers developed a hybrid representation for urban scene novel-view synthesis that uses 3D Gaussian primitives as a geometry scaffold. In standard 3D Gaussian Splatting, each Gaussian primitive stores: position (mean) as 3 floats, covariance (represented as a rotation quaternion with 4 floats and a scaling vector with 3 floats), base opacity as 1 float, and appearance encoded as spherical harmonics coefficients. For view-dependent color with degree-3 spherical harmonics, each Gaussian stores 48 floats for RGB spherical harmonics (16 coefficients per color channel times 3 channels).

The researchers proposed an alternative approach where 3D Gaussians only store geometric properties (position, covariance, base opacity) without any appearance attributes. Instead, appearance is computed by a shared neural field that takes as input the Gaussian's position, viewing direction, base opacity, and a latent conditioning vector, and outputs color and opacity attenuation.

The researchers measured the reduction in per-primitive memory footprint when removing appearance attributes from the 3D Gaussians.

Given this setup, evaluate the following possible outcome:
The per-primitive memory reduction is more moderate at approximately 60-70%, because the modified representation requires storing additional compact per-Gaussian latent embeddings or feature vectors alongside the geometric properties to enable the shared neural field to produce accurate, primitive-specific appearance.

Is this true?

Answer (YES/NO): NO